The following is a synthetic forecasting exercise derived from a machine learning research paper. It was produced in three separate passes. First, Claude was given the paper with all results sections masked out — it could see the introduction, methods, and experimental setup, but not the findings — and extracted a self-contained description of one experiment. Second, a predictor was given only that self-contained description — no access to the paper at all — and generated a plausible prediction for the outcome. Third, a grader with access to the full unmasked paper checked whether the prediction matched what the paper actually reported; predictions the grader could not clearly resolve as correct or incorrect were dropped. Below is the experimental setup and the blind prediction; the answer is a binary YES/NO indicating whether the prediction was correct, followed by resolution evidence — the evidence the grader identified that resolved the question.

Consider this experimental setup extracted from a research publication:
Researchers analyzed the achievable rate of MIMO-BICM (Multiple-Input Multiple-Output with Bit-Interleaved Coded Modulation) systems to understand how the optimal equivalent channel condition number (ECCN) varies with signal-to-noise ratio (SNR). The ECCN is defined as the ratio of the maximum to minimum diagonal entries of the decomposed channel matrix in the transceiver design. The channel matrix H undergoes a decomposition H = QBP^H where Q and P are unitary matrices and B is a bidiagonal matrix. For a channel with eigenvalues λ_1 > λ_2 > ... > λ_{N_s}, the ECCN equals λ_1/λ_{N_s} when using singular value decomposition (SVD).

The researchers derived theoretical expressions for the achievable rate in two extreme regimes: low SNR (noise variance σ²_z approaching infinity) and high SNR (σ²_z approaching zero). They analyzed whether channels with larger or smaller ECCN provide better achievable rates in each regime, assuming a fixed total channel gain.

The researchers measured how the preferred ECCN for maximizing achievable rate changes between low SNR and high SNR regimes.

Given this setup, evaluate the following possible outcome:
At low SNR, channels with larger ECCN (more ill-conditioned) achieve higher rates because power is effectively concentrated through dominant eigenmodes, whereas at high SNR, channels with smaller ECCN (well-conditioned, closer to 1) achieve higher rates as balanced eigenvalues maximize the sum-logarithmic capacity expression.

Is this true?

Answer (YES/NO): YES